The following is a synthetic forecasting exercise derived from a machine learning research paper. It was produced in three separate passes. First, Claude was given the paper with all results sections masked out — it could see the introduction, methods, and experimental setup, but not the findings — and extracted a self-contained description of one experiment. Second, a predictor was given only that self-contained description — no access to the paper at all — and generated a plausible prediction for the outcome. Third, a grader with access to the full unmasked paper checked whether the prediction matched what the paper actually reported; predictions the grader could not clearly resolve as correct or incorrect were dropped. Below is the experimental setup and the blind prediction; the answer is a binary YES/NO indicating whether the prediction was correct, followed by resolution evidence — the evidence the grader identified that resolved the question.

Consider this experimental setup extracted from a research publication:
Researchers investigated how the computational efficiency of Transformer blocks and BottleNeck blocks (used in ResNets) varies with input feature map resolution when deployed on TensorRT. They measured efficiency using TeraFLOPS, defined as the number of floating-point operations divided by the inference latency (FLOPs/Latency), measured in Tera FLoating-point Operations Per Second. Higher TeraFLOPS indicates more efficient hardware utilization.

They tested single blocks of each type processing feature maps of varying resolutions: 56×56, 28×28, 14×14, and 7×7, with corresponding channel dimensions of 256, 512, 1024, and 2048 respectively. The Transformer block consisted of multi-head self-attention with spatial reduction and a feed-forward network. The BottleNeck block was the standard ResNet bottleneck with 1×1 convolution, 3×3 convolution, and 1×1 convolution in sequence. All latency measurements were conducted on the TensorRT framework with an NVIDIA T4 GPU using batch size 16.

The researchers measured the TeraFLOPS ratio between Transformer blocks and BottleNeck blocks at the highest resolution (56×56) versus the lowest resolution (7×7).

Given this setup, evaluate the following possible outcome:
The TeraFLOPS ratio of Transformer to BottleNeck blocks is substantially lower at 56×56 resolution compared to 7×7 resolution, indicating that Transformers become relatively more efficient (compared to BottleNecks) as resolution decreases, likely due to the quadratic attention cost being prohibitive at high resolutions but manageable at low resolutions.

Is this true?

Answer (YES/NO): YES